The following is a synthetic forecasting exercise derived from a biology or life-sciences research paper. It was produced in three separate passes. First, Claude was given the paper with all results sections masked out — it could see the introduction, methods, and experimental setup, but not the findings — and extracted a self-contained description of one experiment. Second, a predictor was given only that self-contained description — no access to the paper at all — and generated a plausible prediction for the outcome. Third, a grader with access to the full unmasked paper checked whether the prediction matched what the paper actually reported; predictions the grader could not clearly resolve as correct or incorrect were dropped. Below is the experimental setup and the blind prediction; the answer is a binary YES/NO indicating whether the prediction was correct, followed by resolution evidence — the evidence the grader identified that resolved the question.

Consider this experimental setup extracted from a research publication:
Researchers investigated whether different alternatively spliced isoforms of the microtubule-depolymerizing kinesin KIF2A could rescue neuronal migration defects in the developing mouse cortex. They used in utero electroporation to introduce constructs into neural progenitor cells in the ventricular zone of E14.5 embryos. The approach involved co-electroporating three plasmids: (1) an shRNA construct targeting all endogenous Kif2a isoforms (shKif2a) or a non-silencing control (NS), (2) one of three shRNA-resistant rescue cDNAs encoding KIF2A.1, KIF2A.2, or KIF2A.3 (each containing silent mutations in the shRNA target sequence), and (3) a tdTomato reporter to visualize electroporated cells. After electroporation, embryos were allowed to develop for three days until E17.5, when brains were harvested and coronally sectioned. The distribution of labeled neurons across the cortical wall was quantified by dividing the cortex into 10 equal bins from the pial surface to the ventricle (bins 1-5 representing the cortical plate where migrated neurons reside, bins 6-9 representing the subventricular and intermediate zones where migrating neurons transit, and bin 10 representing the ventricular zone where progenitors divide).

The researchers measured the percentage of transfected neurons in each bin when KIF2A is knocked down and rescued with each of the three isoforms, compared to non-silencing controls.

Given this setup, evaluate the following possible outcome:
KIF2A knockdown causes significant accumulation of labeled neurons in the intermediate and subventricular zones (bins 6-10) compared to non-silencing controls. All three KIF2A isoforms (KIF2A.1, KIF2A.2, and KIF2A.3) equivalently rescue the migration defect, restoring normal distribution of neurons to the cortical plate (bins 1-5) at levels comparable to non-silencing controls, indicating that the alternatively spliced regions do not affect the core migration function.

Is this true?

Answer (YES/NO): NO